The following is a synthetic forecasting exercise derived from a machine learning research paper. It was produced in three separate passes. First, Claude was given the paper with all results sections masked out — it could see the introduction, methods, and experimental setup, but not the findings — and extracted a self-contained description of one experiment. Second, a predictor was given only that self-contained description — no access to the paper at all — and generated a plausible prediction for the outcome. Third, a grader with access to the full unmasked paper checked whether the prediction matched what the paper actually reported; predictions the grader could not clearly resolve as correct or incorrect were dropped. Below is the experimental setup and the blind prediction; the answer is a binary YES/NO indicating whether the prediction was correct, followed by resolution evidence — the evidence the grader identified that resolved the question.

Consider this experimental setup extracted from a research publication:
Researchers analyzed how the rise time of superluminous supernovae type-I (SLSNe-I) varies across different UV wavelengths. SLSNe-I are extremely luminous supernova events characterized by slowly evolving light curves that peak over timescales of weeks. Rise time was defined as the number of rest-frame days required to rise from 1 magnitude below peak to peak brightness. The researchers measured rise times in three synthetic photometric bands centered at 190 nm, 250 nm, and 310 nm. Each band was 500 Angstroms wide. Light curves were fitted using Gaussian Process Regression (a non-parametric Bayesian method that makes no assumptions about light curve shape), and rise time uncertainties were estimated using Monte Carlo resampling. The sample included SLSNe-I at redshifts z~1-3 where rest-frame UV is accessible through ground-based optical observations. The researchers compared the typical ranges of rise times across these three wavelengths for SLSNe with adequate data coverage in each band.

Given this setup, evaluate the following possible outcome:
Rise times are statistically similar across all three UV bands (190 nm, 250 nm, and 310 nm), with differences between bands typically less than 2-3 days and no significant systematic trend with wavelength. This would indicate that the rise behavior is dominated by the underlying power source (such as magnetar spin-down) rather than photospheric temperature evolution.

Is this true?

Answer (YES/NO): NO